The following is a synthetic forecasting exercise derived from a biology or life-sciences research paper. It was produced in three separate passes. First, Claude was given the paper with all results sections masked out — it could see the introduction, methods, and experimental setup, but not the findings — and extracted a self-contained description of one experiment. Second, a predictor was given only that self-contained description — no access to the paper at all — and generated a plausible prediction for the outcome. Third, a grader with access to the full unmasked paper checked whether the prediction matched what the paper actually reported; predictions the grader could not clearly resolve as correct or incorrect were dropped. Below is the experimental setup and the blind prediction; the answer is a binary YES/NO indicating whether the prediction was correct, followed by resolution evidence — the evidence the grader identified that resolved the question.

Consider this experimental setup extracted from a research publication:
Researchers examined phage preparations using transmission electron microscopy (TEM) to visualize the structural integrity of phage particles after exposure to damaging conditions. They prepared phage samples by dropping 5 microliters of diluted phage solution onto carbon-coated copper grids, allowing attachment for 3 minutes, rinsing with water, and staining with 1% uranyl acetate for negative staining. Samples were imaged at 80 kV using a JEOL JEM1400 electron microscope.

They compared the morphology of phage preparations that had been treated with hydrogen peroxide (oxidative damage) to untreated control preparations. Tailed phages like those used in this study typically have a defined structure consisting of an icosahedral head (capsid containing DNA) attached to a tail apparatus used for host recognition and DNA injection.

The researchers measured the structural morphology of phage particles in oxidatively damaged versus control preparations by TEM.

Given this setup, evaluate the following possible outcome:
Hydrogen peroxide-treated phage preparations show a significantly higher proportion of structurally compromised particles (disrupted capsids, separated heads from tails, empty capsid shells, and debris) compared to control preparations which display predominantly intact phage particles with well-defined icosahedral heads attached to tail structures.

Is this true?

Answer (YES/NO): NO